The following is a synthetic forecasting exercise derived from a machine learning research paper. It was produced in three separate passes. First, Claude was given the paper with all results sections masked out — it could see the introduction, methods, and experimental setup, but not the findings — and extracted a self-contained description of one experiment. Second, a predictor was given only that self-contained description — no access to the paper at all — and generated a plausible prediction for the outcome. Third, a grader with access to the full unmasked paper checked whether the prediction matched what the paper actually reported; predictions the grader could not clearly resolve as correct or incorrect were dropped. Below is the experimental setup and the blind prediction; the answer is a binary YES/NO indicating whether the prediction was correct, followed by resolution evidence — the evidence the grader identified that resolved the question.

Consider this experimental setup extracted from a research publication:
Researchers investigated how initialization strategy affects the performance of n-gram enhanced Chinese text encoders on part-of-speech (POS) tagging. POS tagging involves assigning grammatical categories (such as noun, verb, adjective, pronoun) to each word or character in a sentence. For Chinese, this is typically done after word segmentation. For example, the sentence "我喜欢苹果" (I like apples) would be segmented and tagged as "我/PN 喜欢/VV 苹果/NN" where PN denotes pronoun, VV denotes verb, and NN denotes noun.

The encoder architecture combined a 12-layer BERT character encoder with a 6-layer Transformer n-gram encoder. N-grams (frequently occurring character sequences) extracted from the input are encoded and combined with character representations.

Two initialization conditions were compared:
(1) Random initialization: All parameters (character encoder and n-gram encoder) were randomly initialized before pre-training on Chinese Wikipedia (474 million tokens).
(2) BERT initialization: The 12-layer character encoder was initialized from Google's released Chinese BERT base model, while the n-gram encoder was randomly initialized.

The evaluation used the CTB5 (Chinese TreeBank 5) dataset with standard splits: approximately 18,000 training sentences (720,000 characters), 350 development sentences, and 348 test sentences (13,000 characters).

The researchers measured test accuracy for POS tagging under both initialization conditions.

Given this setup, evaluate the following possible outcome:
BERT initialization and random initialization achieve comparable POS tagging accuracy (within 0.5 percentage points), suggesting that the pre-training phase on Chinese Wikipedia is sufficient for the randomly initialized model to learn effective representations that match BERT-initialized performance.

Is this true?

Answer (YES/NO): NO